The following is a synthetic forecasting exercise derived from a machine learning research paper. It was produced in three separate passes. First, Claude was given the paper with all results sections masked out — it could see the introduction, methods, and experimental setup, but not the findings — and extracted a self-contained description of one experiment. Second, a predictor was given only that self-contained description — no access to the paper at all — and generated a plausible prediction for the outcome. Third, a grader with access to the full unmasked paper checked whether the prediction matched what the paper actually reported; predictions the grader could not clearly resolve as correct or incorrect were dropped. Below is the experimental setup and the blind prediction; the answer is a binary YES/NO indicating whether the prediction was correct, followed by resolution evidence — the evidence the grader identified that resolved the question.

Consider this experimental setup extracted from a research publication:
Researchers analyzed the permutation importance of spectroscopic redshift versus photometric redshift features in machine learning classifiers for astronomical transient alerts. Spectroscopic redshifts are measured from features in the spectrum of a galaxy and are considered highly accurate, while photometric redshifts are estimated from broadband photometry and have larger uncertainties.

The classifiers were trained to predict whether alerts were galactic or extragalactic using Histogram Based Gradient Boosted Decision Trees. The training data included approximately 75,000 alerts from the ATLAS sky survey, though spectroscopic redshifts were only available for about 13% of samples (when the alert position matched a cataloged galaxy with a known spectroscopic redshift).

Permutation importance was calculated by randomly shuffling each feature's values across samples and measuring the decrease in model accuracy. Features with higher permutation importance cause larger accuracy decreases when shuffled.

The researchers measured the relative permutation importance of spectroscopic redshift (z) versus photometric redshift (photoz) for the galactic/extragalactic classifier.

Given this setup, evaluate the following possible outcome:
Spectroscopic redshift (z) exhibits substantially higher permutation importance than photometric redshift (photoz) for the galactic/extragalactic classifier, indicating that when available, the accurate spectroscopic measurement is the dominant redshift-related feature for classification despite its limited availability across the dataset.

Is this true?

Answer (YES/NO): NO